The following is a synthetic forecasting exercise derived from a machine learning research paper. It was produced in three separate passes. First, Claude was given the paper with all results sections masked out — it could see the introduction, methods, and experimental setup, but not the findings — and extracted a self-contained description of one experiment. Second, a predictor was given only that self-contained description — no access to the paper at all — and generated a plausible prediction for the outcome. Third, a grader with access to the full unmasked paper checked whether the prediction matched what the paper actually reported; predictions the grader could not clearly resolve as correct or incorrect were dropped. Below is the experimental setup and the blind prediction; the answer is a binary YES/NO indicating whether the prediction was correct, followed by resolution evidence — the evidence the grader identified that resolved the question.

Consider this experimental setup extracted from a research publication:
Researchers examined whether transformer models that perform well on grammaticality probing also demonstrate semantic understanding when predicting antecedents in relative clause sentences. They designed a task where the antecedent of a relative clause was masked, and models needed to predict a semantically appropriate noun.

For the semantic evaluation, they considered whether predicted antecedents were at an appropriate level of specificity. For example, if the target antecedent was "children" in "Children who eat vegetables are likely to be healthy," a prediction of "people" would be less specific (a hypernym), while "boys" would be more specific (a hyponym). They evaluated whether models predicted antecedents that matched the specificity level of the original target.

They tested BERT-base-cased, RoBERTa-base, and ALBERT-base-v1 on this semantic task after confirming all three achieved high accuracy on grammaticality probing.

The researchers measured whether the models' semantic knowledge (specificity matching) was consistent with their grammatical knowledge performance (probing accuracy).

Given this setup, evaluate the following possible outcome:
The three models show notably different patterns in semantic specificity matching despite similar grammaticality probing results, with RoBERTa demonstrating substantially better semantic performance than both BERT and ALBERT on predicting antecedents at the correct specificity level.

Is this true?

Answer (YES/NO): YES